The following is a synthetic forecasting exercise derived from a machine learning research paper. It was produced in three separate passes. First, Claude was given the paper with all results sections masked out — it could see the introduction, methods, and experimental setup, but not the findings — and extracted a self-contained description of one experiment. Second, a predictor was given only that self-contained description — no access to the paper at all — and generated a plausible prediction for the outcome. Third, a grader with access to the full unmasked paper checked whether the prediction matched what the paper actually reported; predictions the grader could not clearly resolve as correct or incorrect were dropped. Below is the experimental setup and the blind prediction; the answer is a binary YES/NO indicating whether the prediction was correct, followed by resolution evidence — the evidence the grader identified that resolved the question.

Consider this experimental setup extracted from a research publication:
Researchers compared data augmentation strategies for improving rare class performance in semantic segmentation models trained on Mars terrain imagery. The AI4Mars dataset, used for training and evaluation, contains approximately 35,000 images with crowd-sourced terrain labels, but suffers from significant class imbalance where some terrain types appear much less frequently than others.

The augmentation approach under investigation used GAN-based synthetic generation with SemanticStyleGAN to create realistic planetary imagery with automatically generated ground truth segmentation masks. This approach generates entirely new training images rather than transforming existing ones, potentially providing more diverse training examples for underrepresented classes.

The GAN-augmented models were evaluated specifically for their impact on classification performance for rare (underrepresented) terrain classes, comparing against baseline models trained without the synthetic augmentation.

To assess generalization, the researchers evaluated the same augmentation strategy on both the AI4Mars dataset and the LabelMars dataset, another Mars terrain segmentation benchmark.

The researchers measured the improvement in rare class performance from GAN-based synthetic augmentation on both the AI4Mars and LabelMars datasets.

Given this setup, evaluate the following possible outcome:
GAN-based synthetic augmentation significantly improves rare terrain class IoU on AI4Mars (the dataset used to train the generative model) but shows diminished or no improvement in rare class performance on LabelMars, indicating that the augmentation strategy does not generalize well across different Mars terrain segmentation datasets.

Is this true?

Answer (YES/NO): NO